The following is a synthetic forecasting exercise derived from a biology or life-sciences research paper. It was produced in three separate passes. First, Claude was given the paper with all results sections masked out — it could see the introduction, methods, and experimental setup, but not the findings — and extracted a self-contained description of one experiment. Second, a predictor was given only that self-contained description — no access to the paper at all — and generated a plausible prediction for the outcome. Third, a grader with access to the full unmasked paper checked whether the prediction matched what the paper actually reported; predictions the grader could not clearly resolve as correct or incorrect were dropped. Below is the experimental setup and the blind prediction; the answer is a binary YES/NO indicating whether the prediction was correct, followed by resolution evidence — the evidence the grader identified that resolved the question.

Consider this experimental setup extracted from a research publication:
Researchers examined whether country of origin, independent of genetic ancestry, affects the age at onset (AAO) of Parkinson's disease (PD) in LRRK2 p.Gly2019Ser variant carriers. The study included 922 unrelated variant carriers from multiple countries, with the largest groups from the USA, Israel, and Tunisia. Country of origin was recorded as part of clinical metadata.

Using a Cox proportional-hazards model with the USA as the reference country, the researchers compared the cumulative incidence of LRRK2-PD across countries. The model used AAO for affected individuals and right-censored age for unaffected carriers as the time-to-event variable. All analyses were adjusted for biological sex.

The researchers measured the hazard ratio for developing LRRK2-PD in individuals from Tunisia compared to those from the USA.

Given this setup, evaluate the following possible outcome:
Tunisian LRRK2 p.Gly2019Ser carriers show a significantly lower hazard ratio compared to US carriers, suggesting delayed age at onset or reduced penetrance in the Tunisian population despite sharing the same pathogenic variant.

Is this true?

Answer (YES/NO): NO